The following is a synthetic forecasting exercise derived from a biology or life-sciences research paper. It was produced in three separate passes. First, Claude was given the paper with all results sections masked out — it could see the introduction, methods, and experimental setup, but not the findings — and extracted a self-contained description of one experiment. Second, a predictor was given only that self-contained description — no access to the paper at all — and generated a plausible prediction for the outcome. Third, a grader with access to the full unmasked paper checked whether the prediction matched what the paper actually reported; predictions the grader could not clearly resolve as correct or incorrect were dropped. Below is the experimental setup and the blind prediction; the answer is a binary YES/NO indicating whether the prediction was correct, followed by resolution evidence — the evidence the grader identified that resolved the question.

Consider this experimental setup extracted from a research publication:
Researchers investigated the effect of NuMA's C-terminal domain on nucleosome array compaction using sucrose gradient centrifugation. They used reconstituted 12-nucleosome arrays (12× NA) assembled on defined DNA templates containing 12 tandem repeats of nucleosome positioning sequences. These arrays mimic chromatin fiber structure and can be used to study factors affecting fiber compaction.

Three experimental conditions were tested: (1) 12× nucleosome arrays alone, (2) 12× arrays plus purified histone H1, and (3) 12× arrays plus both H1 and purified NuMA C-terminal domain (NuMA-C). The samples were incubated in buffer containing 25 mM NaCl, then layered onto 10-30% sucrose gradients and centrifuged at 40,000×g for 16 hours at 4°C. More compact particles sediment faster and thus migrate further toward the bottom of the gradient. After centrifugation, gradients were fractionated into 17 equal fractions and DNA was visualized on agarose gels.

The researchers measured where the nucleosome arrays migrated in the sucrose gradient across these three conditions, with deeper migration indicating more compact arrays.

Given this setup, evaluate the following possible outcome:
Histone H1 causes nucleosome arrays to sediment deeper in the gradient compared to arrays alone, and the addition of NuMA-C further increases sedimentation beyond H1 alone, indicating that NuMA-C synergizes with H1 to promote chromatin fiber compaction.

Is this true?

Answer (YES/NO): YES